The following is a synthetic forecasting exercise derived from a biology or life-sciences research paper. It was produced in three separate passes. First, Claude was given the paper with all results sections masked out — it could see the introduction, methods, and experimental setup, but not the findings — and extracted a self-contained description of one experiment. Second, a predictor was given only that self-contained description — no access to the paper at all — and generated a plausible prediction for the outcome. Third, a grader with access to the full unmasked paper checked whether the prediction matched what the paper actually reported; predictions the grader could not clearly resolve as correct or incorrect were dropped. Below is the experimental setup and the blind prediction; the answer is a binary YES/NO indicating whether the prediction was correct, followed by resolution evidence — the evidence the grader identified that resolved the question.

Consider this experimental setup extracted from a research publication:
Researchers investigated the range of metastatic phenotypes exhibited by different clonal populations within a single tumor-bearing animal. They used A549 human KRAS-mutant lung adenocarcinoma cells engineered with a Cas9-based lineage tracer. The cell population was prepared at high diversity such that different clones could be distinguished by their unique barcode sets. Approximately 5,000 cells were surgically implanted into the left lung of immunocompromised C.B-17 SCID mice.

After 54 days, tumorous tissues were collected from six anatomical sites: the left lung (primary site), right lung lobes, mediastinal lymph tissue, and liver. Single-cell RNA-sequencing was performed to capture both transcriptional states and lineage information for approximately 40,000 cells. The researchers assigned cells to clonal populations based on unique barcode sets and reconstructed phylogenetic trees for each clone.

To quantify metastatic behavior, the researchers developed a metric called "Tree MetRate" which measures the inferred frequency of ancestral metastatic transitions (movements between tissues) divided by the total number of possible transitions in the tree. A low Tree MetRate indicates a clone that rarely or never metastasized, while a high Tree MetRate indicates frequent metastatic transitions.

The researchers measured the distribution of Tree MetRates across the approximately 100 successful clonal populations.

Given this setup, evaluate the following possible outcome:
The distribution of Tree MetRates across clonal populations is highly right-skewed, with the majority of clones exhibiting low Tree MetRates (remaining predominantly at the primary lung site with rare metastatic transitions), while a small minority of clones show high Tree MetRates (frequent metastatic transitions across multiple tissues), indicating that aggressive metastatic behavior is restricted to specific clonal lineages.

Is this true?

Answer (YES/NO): NO